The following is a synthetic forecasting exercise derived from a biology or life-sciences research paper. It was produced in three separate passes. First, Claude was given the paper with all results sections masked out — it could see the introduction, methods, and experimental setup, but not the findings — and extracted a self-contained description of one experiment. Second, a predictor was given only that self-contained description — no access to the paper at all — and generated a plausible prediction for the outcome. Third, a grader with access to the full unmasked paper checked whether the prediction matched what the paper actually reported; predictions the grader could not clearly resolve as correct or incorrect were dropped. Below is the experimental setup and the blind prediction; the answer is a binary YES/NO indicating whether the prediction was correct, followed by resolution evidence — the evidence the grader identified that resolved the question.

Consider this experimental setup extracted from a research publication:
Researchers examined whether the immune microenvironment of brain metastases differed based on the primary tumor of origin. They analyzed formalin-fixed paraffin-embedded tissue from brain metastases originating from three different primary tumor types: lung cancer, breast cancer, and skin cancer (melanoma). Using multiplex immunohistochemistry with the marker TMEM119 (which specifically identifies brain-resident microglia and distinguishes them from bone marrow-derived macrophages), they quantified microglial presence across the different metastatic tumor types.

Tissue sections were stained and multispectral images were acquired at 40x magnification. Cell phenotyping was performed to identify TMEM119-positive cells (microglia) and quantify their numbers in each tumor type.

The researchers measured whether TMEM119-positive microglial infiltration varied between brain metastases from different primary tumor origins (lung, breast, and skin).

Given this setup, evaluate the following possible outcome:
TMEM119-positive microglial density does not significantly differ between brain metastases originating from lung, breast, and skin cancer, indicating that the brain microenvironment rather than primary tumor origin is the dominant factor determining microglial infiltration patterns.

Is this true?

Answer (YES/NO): NO